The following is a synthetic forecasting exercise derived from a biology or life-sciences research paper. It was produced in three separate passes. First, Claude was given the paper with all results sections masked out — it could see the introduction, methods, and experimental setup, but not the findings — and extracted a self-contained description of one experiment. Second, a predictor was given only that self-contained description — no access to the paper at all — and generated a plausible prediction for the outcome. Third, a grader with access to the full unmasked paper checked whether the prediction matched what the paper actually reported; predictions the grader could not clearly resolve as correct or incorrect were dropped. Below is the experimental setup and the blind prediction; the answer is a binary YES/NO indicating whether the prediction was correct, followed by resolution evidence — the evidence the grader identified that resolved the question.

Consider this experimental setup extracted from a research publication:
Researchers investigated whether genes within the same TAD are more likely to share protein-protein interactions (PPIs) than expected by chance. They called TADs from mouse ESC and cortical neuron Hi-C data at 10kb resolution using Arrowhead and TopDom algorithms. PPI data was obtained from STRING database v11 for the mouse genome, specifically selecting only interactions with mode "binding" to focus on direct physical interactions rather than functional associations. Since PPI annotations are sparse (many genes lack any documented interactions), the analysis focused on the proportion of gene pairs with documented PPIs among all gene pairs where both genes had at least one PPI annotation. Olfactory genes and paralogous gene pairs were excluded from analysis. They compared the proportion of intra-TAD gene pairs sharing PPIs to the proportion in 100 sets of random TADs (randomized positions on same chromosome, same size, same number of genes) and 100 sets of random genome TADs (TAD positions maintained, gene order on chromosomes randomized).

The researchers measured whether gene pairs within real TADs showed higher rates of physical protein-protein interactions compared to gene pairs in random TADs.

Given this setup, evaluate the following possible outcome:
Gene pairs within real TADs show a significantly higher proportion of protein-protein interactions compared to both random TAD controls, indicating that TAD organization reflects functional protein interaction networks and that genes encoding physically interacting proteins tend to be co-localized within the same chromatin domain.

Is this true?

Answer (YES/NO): NO